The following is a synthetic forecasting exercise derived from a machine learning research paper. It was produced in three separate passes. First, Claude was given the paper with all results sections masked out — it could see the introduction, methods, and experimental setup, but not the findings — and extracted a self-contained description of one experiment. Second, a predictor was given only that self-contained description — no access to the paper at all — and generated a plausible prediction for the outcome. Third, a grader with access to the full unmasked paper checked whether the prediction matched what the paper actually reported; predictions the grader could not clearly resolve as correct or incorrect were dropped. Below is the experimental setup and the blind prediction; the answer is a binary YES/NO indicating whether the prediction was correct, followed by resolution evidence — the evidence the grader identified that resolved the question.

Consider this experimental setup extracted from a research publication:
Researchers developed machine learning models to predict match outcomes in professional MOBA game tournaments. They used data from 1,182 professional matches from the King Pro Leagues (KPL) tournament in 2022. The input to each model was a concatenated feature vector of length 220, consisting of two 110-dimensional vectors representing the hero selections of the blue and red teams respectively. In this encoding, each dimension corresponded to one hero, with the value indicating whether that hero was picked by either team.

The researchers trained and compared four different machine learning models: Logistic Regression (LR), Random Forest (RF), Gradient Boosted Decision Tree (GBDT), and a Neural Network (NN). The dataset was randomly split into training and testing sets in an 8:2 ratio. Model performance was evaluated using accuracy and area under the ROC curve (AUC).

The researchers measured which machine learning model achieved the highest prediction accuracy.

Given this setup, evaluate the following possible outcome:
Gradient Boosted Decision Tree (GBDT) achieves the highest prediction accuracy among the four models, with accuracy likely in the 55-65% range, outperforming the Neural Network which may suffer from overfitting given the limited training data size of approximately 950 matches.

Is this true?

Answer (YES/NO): NO